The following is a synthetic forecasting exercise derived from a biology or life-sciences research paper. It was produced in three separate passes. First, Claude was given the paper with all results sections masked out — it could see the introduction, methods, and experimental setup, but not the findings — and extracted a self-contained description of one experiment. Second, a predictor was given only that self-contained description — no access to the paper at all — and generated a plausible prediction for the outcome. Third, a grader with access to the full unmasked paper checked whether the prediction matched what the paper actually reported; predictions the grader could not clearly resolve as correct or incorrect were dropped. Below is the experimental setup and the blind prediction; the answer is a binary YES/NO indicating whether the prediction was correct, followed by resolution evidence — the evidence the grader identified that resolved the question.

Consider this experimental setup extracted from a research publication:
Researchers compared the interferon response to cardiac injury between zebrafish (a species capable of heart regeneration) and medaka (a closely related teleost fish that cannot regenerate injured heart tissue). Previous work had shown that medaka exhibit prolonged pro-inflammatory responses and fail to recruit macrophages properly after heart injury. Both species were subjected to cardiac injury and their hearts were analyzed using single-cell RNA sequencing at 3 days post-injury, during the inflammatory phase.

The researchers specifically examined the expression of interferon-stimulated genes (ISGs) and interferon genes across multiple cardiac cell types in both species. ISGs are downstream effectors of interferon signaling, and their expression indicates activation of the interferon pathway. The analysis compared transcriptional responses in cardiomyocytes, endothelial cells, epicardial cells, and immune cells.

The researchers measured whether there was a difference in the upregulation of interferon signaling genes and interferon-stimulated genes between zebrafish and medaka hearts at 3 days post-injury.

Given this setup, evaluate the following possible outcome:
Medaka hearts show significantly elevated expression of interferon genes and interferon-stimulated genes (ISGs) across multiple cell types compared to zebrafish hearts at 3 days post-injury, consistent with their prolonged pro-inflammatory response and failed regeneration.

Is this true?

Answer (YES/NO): NO